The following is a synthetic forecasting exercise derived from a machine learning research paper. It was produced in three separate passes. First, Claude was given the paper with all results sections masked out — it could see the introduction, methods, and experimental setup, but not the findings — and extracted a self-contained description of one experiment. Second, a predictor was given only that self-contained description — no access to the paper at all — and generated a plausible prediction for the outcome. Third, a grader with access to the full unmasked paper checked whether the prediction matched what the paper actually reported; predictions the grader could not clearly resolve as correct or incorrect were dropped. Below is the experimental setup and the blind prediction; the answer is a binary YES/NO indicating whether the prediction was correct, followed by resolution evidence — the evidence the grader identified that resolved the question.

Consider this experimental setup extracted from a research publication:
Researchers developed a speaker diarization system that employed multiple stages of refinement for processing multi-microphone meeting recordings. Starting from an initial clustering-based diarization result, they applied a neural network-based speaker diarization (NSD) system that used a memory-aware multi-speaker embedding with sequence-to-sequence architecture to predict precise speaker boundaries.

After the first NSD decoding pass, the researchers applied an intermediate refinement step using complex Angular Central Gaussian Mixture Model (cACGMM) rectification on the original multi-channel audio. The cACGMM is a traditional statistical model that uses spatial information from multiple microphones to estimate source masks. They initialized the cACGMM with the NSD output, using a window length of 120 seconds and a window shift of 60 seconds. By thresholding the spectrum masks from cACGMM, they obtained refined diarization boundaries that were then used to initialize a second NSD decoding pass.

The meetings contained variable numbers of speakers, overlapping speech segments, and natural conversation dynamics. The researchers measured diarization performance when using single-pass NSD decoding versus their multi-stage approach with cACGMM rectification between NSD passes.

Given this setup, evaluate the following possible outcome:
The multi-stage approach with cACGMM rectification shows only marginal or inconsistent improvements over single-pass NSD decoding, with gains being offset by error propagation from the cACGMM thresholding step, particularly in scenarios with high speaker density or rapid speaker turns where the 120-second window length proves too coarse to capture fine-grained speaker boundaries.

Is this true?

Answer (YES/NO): NO